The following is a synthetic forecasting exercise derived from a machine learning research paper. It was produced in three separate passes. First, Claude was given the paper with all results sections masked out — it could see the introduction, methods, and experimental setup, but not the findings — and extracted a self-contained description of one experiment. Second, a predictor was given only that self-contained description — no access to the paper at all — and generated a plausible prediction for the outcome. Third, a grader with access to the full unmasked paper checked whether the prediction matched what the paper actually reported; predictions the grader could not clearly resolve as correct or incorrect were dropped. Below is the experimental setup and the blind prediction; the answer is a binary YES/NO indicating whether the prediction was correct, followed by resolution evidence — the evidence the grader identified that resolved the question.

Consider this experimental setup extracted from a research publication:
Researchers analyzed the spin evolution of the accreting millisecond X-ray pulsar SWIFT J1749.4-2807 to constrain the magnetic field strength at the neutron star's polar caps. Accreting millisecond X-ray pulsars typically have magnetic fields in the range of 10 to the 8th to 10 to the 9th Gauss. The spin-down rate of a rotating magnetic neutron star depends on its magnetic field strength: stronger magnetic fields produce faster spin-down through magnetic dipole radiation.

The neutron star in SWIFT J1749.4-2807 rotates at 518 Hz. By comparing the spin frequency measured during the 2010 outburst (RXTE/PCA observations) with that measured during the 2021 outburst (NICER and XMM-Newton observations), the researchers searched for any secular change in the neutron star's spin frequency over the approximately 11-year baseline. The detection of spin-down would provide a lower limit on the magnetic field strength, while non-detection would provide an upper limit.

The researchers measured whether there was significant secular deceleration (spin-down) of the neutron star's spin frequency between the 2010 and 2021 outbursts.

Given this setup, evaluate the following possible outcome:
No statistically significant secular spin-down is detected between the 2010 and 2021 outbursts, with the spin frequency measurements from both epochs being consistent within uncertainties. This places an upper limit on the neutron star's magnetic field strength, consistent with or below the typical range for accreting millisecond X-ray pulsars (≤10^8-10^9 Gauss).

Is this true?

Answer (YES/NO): YES